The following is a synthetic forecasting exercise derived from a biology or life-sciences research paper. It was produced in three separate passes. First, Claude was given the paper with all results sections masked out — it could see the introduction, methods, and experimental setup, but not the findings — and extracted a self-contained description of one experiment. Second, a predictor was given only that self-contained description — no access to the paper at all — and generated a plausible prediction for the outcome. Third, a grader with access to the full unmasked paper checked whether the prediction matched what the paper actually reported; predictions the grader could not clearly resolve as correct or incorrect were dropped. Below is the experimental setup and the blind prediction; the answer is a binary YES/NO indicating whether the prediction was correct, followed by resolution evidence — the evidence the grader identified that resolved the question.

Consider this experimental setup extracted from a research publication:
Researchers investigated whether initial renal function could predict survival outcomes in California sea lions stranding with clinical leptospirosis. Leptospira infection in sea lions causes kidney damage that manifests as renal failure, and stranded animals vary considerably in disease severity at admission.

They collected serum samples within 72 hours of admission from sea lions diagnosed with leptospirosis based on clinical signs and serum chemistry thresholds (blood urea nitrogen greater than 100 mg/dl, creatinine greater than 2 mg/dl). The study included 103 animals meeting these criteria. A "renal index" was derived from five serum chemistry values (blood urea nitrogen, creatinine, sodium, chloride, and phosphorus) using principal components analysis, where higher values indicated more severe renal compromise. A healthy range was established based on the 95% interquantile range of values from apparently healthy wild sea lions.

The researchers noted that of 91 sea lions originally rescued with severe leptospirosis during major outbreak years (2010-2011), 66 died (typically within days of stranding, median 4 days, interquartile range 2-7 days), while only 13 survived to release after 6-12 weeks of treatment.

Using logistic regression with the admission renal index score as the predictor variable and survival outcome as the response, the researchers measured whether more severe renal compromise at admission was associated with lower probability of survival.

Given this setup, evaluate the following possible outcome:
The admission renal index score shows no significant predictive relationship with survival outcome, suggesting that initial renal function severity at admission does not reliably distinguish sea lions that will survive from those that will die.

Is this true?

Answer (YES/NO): NO